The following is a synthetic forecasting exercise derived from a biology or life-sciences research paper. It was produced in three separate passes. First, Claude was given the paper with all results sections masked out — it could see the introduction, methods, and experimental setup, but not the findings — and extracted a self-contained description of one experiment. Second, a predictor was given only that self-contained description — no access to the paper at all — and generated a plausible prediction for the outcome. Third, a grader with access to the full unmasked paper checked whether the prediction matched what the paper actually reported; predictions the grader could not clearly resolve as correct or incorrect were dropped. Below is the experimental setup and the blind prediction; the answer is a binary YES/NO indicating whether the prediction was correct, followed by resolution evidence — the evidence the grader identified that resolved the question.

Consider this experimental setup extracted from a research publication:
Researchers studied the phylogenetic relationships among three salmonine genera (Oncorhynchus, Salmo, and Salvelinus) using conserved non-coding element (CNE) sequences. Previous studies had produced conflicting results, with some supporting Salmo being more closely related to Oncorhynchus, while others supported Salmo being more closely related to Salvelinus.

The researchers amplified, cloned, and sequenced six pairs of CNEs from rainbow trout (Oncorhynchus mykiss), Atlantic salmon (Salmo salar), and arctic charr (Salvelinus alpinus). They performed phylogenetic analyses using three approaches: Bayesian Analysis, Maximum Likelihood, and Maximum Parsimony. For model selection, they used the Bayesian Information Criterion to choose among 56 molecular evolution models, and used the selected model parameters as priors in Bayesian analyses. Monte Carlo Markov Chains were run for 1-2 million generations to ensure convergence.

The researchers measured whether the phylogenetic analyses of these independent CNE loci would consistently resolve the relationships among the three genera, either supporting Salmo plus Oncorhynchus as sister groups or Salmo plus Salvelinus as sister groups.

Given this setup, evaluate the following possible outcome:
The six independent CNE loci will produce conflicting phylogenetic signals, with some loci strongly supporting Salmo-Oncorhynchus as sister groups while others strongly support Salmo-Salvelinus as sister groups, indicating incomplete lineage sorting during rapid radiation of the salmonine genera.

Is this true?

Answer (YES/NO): NO